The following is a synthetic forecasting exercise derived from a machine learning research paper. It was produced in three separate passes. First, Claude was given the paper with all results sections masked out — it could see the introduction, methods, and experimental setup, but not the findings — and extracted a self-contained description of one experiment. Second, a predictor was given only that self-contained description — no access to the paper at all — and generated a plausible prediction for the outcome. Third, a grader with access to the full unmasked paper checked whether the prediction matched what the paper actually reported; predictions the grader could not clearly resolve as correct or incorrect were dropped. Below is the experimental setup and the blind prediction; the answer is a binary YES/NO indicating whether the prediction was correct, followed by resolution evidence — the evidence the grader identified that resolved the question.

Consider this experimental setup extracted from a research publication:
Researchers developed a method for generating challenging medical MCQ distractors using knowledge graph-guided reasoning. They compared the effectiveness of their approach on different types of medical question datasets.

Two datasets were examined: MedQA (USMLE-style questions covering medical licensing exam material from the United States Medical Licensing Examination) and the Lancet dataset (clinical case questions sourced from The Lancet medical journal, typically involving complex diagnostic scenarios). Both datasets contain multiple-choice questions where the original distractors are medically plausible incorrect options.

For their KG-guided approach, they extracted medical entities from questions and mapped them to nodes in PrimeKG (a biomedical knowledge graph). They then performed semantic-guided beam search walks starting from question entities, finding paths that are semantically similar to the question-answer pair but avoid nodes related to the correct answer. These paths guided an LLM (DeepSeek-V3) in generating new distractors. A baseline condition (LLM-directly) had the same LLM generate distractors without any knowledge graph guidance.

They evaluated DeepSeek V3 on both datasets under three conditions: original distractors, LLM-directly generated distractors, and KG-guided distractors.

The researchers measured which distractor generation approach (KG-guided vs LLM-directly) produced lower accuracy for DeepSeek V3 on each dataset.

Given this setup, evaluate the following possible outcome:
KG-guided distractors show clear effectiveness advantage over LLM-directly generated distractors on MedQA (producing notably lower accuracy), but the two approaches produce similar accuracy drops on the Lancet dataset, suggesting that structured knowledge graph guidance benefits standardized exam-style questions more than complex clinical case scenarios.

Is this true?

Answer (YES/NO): NO